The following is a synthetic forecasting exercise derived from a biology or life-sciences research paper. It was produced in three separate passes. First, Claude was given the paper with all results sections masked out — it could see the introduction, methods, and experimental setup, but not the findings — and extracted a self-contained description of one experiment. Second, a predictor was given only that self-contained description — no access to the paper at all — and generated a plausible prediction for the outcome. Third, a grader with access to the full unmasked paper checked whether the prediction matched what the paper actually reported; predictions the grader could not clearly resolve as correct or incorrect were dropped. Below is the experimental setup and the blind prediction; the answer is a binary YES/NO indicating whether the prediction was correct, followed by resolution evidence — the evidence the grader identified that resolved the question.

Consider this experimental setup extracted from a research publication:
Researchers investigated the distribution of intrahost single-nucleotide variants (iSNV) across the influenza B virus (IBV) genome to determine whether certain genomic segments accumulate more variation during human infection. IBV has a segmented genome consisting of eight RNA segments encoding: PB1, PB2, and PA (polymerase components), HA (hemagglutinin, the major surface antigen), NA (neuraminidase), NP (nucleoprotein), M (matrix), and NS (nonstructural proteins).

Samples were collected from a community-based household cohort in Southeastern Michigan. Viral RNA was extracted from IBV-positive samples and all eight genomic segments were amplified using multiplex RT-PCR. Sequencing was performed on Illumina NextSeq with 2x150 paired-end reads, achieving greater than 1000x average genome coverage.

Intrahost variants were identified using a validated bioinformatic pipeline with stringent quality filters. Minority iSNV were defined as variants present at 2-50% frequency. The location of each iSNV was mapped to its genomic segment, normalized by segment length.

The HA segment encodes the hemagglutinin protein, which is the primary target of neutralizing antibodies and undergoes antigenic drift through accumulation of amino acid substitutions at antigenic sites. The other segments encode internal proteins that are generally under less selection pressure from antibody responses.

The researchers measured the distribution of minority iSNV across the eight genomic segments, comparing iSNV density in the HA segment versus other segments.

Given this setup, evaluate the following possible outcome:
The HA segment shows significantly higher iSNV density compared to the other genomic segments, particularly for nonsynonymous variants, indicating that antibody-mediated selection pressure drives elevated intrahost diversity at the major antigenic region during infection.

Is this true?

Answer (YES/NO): NO